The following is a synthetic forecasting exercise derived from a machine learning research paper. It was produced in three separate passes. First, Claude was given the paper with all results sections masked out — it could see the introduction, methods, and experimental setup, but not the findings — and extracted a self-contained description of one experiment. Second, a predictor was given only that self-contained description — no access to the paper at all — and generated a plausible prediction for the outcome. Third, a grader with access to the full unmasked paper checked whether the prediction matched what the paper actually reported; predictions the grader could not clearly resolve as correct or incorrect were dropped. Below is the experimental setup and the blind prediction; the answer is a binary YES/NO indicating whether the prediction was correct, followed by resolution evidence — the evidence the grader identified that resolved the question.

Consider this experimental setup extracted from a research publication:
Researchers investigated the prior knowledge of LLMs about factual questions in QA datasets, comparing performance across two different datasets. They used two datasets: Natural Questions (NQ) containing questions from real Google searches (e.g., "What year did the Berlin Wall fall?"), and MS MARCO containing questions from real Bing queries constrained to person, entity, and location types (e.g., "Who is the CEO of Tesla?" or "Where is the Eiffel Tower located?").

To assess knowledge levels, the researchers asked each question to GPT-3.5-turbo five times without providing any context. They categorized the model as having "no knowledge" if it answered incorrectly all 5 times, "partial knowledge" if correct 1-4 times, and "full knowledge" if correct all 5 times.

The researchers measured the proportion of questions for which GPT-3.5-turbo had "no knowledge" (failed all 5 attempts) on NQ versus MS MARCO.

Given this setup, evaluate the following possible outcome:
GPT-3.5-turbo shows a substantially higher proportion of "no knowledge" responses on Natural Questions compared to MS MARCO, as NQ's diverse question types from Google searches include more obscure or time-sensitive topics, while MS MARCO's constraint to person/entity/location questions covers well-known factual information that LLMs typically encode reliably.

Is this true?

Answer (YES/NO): NO